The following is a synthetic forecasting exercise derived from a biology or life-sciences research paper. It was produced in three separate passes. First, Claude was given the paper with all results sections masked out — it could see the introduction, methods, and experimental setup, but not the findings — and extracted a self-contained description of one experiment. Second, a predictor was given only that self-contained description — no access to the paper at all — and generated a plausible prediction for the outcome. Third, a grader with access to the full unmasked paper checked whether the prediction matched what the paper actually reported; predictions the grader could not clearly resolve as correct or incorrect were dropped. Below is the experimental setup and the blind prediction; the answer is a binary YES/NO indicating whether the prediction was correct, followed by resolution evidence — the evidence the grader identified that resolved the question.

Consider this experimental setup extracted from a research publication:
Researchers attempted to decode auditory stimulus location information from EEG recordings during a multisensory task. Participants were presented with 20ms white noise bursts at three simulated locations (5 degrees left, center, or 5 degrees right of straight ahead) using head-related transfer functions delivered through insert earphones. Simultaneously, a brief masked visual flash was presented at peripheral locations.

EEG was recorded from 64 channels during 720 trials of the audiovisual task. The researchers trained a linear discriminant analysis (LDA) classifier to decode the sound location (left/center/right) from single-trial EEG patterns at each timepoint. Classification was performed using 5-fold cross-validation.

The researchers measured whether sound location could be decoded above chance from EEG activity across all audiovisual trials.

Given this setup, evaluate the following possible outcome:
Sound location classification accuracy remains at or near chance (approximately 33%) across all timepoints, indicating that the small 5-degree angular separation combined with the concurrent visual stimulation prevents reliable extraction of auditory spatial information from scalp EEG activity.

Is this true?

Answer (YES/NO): YES